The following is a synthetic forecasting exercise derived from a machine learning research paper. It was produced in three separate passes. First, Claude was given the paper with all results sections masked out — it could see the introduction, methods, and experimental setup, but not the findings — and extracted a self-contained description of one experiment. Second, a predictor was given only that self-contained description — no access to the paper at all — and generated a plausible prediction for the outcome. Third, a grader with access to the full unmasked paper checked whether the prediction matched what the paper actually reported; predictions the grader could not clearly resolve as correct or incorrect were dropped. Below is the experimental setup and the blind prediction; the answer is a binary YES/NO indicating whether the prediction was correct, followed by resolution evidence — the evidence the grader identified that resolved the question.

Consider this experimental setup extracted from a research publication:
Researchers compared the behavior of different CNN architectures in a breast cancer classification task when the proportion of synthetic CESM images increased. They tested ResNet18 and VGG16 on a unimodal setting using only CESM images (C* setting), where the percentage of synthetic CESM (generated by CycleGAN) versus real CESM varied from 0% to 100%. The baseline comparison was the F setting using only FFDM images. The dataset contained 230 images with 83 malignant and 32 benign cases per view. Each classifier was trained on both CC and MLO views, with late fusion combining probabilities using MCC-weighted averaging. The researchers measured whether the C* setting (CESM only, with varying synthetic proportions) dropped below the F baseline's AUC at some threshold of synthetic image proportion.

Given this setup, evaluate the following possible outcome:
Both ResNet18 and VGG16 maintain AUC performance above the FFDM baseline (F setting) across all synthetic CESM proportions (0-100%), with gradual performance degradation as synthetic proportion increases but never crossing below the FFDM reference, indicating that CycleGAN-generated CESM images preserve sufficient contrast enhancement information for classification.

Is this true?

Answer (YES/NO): NO